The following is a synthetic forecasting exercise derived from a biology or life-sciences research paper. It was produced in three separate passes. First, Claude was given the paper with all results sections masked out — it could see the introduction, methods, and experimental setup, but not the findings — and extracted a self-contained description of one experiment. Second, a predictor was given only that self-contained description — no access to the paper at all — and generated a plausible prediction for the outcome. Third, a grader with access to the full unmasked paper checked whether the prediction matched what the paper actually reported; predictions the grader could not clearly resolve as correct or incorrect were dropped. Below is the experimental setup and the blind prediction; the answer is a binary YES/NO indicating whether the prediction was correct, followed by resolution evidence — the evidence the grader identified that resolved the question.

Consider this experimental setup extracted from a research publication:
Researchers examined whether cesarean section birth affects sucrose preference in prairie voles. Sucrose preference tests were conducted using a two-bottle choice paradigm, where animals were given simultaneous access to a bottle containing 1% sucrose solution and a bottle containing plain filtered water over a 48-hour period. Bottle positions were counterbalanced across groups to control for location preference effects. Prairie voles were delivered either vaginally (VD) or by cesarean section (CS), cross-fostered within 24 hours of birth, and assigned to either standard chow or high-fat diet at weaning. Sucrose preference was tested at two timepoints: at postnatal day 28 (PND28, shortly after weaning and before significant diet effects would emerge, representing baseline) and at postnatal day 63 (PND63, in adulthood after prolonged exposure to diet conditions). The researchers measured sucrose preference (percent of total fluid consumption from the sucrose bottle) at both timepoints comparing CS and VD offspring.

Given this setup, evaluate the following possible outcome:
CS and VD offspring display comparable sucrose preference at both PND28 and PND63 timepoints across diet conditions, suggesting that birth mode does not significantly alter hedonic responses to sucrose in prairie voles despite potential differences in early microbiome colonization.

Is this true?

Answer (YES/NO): YES